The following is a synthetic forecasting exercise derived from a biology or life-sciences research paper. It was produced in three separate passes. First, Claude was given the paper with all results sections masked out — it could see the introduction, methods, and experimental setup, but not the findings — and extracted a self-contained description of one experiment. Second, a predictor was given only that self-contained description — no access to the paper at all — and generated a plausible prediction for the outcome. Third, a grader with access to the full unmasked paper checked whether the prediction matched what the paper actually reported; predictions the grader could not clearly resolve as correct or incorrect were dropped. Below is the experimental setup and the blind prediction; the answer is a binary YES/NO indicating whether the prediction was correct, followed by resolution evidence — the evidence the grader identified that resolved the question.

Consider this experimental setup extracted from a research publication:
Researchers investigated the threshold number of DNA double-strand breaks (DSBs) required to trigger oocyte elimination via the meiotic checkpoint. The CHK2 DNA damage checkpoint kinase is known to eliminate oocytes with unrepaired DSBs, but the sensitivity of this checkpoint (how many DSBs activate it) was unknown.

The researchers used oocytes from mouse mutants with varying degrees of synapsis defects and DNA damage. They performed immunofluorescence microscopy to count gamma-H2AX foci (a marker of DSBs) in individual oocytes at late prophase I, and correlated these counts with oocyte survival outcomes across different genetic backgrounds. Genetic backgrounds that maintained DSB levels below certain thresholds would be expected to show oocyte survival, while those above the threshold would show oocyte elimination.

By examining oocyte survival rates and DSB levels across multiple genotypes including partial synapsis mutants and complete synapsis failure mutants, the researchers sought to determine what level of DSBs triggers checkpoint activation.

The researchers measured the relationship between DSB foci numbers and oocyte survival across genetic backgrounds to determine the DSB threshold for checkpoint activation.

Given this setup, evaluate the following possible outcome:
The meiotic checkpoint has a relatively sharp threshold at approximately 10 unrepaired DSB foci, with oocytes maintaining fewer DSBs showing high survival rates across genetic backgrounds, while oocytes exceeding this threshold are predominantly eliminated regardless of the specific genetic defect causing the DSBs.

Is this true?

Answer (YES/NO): YES